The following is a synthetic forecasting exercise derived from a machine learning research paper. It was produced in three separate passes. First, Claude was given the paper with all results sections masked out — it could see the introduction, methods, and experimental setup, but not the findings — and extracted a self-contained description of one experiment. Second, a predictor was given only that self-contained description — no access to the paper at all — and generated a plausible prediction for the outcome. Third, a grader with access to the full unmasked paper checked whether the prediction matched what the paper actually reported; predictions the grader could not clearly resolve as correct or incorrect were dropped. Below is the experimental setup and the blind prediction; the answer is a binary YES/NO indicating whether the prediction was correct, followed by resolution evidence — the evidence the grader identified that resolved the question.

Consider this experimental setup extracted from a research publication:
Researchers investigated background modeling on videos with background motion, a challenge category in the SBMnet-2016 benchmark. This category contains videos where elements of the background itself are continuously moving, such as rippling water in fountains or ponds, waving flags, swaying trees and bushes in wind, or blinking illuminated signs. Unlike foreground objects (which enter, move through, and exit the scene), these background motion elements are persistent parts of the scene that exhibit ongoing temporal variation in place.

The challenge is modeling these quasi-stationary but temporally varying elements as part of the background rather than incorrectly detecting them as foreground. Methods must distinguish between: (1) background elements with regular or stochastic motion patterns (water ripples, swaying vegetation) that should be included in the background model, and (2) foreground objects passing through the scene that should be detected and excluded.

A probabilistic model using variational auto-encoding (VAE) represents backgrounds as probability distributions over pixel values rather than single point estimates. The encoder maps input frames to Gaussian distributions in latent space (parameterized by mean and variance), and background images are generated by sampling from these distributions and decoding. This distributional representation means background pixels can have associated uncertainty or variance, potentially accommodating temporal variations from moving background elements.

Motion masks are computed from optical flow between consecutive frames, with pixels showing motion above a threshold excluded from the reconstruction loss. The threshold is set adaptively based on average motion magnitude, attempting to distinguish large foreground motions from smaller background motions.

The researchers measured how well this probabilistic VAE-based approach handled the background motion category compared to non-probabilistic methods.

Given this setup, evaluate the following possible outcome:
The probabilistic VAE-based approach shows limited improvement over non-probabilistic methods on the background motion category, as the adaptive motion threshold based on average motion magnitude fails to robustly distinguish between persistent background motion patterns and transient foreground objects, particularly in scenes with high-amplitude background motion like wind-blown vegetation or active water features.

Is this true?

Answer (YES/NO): NO